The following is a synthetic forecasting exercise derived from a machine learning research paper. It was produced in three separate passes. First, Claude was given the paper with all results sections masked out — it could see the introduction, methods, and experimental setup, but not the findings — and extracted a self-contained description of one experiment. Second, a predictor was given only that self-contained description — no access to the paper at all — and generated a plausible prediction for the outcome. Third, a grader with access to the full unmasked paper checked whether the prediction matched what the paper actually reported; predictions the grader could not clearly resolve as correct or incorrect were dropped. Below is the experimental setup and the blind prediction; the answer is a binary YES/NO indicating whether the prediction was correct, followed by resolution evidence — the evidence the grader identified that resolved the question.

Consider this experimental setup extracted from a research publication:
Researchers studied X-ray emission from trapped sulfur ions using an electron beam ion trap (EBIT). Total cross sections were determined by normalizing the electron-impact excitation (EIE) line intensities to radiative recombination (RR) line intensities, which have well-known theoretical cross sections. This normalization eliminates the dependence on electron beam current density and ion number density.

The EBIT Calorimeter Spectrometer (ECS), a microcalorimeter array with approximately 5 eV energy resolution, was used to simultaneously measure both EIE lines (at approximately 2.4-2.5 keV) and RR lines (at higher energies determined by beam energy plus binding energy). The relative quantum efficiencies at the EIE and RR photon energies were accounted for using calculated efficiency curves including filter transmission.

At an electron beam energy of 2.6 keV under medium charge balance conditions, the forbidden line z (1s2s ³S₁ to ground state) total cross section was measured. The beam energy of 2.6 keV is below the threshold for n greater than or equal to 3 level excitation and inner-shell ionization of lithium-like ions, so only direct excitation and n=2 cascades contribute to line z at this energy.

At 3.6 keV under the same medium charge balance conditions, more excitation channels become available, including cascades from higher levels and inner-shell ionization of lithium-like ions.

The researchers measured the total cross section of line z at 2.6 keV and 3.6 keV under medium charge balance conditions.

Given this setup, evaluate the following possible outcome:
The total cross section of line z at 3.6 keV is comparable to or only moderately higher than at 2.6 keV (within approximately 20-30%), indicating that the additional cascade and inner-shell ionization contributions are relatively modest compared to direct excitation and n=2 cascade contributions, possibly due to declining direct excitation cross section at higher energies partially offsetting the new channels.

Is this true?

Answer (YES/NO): NO